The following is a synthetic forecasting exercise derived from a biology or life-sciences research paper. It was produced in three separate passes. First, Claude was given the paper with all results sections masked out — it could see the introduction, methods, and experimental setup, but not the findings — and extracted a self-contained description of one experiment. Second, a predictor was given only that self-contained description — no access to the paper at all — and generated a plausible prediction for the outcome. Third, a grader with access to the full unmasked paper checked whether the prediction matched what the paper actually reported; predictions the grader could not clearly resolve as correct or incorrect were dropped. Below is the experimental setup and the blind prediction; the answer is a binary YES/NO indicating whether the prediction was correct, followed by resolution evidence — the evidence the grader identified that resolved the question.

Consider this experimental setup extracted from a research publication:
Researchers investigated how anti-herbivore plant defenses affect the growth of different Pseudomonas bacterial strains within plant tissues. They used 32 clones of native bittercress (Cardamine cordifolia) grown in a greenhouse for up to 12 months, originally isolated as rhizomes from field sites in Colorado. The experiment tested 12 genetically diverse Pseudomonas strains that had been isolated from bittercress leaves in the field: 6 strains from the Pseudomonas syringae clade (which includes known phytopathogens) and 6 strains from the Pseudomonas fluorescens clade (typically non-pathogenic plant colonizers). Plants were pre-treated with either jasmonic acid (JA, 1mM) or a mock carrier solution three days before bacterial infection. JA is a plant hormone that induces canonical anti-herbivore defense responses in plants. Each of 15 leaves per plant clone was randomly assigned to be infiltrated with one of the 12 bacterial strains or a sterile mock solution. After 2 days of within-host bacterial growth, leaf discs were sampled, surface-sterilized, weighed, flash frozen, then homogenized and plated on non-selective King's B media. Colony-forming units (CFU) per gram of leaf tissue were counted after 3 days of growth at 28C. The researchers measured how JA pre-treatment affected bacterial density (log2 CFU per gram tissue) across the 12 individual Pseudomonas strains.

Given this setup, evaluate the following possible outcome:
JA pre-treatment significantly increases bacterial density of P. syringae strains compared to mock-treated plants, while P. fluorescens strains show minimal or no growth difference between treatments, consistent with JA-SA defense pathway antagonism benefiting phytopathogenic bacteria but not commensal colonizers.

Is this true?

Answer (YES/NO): NO